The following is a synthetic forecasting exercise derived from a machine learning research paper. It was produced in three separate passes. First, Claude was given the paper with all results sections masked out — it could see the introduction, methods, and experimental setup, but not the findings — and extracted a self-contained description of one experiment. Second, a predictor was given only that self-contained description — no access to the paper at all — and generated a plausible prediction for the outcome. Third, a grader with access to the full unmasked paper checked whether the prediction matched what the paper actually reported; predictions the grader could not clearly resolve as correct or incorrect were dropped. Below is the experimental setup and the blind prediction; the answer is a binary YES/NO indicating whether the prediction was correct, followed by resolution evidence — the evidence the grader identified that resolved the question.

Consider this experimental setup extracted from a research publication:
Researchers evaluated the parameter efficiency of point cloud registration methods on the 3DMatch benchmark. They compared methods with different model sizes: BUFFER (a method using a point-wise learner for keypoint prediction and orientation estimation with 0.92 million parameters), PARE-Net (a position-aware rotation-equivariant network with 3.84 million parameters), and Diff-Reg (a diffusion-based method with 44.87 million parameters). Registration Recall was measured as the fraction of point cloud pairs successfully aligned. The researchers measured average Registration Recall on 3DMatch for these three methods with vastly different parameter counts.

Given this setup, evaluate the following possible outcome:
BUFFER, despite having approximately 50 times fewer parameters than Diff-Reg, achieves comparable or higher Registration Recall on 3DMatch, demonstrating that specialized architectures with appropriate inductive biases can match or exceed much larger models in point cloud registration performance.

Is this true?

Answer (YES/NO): NO